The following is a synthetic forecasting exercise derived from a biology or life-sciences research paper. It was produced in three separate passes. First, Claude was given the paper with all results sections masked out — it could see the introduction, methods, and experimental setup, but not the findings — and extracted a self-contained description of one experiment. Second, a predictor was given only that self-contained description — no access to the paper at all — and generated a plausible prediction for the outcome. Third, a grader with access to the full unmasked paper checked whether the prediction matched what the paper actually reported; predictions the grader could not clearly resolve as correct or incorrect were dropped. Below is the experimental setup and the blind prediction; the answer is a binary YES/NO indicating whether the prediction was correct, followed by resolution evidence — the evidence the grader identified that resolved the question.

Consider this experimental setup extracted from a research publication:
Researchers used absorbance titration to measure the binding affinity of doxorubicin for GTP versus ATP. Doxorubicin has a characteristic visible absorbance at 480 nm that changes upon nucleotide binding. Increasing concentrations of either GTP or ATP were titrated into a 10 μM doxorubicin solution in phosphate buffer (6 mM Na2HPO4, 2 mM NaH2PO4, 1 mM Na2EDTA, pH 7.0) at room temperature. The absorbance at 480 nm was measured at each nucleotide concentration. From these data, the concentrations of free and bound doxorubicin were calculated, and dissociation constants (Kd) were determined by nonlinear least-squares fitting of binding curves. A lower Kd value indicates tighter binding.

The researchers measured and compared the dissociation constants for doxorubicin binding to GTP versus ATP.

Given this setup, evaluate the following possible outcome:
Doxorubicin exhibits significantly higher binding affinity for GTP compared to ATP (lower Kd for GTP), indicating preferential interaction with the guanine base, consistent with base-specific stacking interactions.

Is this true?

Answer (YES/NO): NO